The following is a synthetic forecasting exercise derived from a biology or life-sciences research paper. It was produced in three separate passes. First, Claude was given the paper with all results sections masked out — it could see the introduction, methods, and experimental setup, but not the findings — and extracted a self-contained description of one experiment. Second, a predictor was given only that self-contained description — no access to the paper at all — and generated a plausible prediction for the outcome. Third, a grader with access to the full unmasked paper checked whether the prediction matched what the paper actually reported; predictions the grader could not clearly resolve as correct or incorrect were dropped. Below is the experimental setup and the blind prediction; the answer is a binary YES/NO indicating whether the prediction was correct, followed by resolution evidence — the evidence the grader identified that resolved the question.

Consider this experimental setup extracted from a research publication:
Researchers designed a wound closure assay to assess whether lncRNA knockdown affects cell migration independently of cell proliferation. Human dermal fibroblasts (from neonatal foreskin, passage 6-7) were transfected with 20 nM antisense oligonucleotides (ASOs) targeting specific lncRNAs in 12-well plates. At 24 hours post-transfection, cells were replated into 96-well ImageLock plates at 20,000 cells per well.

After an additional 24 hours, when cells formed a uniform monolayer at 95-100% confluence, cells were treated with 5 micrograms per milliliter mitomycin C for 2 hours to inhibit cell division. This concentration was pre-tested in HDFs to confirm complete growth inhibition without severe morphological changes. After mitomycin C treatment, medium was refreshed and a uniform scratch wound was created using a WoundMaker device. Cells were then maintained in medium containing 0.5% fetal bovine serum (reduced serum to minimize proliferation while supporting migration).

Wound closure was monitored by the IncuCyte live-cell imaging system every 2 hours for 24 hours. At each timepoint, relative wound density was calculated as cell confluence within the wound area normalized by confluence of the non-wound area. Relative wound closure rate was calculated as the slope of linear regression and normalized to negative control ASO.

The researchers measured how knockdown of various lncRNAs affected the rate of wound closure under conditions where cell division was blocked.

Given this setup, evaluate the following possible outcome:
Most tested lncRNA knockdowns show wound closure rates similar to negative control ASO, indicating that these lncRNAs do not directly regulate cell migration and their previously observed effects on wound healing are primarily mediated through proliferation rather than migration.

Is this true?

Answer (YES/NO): NO